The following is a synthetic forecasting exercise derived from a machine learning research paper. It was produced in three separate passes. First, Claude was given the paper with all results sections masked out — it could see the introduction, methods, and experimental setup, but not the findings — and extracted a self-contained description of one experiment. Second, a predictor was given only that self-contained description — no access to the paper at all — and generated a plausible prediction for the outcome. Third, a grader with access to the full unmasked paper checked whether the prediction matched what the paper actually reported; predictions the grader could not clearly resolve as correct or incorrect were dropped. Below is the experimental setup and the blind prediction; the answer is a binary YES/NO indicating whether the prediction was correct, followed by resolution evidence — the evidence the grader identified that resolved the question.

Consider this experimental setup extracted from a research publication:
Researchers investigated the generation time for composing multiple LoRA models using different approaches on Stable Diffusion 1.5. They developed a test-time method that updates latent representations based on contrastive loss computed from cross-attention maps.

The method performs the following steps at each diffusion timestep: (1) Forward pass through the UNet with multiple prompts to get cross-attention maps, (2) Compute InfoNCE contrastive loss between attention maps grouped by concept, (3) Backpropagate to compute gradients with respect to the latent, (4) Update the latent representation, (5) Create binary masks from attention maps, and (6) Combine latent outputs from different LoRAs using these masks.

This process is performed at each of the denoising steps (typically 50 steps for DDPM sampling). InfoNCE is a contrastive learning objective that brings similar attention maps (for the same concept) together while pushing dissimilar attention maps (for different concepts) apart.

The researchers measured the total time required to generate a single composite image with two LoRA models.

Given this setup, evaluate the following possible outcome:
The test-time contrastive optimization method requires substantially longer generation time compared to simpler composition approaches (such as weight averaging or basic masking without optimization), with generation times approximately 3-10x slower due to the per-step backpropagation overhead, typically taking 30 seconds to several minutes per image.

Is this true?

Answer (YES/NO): YES